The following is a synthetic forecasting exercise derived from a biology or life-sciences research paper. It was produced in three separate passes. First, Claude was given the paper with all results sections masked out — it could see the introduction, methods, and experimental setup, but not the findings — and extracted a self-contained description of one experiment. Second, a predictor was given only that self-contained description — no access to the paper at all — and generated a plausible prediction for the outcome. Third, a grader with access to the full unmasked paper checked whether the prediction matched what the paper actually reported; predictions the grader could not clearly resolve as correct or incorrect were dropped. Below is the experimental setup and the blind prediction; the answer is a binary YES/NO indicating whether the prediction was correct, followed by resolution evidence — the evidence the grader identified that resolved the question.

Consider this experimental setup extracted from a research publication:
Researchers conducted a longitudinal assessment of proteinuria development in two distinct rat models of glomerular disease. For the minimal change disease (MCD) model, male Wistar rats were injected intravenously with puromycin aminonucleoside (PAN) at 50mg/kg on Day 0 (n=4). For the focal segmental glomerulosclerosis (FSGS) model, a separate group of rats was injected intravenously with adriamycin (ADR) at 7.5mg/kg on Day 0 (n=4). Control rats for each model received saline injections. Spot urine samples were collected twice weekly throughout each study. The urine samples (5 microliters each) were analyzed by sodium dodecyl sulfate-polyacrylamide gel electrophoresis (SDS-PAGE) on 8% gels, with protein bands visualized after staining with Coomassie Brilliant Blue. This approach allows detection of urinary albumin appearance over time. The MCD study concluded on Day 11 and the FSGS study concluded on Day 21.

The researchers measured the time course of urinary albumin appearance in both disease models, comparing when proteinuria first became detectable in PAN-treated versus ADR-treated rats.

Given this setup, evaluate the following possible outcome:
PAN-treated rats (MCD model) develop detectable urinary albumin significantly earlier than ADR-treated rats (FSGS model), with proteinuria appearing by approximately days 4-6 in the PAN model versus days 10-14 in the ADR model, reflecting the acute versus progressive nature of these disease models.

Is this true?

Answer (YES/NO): NO